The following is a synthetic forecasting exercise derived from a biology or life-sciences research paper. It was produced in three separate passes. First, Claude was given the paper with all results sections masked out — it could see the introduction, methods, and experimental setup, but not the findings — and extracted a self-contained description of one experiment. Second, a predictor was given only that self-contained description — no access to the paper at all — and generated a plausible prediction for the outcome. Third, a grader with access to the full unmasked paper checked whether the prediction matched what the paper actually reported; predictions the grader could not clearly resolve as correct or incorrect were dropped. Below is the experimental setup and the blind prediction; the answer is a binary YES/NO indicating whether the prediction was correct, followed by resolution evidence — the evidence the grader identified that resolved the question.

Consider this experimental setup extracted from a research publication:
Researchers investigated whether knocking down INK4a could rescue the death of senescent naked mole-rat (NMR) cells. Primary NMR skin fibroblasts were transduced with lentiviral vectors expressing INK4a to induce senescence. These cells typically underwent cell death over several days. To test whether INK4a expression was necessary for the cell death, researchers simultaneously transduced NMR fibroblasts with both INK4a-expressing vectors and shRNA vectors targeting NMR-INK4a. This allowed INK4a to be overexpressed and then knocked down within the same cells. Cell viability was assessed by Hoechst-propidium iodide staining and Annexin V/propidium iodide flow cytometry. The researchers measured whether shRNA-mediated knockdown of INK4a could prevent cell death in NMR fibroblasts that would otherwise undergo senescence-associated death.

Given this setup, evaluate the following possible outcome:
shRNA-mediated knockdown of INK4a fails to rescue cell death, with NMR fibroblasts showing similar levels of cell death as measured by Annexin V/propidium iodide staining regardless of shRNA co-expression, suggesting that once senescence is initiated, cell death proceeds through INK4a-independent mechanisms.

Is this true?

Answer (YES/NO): NO